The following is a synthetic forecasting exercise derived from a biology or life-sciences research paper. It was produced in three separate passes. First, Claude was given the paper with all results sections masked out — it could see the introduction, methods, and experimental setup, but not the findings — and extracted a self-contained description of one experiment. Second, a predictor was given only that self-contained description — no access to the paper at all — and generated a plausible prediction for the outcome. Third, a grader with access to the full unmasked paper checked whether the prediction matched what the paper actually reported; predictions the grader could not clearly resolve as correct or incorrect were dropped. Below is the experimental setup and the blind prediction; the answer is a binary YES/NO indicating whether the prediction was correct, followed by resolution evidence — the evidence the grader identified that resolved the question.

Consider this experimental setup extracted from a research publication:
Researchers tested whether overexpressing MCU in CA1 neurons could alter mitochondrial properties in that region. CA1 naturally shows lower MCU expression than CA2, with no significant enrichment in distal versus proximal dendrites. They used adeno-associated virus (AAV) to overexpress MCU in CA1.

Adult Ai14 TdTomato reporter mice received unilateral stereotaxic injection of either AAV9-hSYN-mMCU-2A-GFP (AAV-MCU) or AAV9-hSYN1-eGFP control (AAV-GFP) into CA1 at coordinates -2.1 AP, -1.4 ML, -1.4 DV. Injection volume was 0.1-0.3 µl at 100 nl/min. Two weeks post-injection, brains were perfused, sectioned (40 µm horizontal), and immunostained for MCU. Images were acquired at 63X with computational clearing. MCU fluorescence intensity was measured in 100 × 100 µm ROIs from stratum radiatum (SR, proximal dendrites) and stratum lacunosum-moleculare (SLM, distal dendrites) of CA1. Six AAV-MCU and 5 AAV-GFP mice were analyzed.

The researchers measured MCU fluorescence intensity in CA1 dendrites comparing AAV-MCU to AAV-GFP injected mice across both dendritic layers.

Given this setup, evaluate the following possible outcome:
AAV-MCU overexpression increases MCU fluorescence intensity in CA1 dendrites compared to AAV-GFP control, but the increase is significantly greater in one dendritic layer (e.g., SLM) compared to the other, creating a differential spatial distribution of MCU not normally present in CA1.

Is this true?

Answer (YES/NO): YES